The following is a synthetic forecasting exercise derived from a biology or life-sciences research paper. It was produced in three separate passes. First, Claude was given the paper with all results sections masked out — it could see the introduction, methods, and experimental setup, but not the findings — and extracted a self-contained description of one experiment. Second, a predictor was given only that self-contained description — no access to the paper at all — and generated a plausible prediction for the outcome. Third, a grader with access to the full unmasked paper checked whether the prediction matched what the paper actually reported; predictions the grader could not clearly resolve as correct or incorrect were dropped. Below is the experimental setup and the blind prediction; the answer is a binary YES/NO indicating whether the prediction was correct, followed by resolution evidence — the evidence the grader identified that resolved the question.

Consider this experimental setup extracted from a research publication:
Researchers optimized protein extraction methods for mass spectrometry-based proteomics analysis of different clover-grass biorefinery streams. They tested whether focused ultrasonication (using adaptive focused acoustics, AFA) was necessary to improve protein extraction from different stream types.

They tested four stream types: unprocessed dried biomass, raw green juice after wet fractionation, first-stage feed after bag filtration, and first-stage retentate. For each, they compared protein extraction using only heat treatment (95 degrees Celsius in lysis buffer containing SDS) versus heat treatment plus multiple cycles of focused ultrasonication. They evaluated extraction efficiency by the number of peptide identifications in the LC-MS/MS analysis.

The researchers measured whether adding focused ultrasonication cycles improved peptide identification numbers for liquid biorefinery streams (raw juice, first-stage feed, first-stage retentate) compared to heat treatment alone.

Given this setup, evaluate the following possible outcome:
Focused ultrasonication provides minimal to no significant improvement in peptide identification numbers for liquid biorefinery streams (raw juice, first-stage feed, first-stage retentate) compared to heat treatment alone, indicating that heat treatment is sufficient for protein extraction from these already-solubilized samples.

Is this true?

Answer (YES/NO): YES